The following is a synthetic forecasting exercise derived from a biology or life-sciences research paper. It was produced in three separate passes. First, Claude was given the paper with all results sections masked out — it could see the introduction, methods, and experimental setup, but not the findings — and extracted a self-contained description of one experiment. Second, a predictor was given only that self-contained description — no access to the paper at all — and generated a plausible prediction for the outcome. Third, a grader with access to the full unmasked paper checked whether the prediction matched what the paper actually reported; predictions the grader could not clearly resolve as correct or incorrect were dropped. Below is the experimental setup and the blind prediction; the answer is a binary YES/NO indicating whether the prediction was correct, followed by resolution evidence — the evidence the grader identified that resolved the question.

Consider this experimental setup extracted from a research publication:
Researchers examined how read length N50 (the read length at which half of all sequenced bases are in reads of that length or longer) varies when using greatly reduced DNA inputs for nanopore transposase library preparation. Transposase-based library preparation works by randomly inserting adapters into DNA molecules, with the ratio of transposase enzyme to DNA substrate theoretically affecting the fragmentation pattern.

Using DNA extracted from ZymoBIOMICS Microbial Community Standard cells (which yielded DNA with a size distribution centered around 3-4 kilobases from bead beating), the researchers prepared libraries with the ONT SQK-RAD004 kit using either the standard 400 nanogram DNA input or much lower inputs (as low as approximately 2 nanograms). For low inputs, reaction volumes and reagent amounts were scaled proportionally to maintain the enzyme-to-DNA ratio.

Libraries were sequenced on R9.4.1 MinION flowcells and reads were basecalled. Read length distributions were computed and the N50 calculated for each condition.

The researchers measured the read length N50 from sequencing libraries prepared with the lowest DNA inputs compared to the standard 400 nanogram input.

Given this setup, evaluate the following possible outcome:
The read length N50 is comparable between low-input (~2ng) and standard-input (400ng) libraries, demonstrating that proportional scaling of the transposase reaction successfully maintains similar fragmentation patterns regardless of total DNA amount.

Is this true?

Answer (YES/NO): NO